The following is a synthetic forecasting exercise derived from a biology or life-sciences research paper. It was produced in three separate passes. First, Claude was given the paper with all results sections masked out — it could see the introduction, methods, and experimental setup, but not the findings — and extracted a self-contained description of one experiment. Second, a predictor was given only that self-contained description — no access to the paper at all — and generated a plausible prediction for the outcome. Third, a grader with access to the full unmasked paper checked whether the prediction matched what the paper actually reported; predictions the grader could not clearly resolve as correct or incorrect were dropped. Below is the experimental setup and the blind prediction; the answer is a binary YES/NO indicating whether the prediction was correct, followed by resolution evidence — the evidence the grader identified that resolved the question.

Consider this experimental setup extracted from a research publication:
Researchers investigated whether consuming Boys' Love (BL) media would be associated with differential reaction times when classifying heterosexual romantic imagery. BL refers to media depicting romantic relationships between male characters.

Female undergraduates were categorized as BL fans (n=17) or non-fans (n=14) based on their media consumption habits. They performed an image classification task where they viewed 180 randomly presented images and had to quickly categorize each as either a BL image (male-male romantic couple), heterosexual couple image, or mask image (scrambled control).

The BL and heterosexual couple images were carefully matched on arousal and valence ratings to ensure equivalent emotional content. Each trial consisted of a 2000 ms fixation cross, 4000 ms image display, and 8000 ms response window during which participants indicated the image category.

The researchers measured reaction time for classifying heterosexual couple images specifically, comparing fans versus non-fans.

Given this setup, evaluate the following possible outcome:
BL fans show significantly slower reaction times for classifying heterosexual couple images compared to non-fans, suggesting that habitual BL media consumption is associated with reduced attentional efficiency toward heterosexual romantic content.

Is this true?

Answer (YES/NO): NO